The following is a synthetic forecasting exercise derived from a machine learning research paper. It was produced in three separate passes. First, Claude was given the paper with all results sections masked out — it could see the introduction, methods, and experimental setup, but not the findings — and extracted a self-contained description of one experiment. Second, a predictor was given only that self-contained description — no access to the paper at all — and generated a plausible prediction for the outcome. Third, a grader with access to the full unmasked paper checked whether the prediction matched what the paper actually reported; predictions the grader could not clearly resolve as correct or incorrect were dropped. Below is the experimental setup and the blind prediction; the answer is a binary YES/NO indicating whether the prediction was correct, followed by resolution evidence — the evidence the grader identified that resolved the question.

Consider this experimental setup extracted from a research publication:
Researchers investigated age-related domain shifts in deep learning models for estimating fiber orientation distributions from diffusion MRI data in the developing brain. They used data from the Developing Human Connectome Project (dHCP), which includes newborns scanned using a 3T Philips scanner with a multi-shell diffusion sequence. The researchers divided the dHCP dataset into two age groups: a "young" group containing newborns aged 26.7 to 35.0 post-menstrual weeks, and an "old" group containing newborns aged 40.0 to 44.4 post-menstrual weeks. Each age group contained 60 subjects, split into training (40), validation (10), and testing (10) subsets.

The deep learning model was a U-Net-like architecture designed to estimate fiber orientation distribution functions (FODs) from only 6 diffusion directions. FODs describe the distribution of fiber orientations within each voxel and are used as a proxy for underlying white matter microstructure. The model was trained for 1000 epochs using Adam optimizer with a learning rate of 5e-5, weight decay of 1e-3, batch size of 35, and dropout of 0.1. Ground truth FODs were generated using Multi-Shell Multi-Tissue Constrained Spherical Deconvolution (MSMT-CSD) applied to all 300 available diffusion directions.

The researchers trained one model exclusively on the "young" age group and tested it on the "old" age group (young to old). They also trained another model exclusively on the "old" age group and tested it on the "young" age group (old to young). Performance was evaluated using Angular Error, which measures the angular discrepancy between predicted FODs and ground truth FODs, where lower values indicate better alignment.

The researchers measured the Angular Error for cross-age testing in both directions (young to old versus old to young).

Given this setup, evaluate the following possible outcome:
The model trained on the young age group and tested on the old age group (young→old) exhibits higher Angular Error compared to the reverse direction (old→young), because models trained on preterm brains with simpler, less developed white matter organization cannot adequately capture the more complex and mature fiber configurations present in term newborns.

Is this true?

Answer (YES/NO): NO